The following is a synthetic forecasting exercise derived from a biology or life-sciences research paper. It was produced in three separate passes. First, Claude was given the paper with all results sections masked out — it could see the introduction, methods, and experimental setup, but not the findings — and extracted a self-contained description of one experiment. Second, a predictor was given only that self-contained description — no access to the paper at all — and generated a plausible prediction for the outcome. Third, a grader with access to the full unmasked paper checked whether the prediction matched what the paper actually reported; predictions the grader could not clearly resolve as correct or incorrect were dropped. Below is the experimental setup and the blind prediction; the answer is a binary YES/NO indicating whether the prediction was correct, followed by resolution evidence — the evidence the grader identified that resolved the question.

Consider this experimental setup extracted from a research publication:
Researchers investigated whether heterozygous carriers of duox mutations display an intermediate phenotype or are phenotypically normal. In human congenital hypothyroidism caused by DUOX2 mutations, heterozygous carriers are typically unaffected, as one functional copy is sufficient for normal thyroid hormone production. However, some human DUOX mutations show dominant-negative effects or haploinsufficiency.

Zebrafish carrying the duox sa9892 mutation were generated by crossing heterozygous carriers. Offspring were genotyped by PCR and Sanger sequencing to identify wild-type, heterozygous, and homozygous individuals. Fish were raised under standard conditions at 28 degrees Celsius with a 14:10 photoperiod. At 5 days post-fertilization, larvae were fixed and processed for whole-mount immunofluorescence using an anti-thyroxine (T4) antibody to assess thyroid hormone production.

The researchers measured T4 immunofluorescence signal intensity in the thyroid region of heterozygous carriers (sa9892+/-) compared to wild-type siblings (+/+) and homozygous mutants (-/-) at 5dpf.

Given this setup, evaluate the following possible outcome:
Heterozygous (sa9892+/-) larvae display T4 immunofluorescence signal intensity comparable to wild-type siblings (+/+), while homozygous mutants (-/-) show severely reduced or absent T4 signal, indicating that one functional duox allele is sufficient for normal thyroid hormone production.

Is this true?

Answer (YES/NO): YES